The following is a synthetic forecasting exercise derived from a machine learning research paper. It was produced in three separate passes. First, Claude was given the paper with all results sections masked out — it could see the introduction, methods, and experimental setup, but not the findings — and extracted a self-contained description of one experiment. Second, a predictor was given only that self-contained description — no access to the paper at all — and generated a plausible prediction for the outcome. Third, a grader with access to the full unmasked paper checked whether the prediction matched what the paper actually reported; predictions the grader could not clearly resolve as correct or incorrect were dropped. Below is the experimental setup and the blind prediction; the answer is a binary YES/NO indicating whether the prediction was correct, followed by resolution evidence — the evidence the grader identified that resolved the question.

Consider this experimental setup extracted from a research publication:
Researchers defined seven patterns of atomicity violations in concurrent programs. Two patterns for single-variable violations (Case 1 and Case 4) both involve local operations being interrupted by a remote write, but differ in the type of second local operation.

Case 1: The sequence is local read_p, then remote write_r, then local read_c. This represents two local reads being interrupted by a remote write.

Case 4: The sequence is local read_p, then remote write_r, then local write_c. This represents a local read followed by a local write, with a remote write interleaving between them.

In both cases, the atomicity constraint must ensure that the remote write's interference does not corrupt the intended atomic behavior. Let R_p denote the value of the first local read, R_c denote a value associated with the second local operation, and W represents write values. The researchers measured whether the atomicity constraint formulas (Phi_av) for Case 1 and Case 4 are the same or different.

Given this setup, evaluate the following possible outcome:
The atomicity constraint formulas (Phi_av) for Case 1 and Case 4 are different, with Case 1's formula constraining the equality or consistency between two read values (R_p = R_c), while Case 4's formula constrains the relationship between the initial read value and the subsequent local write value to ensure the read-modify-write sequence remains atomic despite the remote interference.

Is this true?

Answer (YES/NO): NO